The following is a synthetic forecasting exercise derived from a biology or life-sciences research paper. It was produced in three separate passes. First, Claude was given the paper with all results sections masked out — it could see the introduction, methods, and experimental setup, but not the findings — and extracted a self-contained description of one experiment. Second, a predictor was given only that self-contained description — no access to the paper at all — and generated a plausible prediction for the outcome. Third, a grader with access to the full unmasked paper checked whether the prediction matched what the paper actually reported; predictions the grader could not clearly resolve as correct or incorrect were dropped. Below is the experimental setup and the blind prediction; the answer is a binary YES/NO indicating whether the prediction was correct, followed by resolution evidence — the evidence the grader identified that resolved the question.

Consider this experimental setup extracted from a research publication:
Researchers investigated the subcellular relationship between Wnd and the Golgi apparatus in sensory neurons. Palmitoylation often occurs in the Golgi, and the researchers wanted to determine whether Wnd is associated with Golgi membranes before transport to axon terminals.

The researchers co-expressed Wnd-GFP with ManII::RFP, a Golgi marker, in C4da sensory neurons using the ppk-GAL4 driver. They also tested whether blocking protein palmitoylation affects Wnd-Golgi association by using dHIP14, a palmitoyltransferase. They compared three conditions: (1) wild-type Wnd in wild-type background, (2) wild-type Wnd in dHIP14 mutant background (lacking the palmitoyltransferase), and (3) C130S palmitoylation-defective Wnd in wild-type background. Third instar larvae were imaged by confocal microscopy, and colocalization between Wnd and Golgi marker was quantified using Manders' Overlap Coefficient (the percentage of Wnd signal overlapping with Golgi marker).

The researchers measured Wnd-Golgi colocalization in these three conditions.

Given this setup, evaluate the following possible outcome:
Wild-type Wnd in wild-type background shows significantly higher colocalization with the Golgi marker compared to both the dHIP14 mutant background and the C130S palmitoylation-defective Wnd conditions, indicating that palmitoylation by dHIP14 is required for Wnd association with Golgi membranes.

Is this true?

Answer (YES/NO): NO